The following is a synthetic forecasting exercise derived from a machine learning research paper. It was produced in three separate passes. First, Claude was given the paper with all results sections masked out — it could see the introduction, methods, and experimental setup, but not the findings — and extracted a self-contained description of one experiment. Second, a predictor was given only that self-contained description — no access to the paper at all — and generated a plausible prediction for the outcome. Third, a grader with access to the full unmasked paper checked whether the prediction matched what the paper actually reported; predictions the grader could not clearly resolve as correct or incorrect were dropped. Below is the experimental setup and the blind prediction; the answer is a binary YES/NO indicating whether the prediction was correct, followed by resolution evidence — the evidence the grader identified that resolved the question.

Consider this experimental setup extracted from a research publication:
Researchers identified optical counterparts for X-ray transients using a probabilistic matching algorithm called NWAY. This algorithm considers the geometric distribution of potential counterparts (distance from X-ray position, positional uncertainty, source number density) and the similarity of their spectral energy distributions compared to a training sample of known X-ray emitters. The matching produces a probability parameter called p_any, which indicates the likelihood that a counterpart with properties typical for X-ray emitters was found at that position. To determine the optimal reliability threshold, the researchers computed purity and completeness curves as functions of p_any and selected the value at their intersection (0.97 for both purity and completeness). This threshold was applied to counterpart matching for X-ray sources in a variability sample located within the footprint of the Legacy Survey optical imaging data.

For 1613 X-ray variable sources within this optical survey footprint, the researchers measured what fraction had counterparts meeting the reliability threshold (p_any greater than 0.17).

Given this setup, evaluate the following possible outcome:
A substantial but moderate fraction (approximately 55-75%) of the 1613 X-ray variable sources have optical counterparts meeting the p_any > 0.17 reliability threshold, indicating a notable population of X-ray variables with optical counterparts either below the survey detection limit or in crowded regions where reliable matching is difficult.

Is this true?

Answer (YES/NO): NO